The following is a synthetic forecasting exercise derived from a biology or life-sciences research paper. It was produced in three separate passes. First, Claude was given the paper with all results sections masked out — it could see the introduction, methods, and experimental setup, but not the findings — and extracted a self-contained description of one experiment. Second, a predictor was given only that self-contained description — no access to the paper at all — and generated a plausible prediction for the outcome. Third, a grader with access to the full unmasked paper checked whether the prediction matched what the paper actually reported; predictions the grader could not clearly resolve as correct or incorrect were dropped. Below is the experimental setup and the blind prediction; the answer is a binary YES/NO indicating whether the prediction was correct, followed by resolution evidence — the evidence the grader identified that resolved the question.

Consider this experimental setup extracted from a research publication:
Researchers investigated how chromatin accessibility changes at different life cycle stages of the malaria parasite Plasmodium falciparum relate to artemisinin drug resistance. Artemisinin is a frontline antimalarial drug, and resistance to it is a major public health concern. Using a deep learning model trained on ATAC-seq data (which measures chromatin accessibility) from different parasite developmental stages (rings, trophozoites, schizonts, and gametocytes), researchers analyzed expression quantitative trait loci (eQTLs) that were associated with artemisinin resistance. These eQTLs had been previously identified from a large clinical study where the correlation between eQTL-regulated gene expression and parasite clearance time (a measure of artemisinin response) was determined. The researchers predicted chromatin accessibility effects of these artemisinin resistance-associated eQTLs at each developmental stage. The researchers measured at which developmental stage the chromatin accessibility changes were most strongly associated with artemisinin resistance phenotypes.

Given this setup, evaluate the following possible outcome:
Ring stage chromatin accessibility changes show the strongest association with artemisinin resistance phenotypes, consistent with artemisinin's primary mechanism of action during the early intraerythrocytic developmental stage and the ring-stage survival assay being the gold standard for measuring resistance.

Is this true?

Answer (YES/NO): YES